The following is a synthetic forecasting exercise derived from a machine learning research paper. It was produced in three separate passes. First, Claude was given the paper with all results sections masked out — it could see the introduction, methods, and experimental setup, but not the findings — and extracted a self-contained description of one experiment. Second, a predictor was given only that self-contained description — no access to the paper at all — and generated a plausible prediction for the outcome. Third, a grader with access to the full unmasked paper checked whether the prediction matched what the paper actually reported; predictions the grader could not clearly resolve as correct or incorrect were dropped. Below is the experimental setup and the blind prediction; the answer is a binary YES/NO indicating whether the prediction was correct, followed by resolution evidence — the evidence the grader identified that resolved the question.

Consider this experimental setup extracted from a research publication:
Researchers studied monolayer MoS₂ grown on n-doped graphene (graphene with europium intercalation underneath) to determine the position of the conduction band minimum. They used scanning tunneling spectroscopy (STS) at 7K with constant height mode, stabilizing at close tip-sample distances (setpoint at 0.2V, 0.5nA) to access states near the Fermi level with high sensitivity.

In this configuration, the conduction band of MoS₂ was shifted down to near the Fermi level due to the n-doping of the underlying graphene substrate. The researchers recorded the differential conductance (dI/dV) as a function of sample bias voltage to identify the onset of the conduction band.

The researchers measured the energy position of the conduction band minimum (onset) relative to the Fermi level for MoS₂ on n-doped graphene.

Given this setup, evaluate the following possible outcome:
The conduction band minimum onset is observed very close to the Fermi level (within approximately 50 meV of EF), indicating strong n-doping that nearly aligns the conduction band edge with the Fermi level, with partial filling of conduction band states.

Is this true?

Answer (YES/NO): NO